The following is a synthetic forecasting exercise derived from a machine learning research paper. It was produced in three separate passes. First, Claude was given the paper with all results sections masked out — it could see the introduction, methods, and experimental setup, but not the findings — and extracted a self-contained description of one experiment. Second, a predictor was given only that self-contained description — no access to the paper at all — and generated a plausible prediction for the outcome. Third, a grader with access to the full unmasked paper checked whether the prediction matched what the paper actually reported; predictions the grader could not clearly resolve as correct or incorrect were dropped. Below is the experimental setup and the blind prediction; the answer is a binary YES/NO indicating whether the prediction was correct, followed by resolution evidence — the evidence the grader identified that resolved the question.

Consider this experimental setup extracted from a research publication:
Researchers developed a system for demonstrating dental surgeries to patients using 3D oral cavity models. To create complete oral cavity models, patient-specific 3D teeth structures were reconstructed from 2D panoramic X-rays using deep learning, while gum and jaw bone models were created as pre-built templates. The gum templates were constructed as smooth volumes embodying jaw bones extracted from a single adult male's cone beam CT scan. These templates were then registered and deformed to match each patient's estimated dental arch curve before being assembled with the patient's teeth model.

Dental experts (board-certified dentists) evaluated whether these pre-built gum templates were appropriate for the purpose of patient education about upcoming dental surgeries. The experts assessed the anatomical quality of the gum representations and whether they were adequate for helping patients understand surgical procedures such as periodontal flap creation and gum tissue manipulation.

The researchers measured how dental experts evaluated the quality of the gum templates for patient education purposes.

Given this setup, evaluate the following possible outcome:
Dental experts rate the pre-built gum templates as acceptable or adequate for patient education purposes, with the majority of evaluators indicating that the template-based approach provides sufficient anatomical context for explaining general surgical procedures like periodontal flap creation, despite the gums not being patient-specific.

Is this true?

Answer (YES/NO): YES